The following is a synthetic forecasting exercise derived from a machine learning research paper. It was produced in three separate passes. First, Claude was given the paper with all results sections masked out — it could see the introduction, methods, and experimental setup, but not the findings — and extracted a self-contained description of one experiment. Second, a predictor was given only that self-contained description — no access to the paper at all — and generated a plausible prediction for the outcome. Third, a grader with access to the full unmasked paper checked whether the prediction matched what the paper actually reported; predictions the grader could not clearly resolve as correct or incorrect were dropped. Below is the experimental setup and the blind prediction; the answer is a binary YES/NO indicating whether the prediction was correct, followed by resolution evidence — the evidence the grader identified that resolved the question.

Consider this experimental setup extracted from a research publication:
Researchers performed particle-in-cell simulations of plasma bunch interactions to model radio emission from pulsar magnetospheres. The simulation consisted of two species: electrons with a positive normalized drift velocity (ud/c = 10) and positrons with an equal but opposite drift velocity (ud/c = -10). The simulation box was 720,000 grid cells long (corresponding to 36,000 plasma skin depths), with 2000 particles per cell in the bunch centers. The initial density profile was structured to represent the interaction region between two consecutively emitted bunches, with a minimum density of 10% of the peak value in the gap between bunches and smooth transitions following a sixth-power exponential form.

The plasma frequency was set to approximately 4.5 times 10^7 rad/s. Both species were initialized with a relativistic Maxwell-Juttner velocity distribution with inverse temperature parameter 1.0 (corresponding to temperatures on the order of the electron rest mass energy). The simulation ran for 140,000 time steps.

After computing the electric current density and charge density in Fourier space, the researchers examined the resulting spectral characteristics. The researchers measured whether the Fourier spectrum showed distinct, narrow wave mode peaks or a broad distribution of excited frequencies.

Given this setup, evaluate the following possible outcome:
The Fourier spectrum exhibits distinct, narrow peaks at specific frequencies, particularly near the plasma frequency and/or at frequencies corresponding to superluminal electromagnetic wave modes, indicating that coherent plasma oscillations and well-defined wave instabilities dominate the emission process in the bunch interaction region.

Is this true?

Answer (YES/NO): NO